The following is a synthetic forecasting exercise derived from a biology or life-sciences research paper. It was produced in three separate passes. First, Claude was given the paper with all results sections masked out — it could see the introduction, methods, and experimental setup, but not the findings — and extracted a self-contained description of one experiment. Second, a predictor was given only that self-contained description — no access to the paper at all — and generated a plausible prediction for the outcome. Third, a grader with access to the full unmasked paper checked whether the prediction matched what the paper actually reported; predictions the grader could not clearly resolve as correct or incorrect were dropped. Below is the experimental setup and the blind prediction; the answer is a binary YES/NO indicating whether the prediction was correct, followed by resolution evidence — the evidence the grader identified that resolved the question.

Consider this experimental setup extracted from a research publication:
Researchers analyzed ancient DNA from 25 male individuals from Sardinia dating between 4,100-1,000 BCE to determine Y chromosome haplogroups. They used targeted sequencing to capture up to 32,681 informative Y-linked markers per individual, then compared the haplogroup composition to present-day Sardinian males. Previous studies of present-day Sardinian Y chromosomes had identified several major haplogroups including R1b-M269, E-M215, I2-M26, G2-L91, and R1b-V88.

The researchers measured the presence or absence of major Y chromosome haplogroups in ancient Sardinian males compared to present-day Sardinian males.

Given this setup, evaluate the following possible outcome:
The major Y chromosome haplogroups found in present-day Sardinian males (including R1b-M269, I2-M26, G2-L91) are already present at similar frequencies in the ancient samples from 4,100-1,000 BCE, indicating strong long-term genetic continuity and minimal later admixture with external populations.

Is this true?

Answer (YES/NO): NO